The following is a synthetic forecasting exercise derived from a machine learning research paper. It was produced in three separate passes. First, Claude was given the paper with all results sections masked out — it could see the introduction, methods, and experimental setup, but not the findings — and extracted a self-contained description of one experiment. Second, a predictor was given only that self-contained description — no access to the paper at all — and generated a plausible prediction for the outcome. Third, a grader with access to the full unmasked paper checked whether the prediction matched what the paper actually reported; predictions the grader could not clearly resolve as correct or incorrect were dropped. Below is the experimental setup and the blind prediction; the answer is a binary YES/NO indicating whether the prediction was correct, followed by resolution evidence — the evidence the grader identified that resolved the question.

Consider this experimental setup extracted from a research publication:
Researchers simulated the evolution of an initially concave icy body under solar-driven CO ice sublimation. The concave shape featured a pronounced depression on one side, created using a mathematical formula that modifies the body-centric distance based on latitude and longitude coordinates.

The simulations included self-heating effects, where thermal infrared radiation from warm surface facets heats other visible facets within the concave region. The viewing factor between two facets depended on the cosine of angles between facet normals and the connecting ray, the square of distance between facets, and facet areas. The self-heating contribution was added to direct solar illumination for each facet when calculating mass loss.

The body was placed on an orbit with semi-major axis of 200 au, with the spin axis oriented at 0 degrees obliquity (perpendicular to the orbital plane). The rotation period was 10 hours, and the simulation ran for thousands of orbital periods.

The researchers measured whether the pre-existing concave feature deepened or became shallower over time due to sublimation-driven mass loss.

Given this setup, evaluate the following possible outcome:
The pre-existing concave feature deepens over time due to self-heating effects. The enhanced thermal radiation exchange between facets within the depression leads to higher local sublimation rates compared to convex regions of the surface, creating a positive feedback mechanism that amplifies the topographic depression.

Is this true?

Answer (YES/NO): YES